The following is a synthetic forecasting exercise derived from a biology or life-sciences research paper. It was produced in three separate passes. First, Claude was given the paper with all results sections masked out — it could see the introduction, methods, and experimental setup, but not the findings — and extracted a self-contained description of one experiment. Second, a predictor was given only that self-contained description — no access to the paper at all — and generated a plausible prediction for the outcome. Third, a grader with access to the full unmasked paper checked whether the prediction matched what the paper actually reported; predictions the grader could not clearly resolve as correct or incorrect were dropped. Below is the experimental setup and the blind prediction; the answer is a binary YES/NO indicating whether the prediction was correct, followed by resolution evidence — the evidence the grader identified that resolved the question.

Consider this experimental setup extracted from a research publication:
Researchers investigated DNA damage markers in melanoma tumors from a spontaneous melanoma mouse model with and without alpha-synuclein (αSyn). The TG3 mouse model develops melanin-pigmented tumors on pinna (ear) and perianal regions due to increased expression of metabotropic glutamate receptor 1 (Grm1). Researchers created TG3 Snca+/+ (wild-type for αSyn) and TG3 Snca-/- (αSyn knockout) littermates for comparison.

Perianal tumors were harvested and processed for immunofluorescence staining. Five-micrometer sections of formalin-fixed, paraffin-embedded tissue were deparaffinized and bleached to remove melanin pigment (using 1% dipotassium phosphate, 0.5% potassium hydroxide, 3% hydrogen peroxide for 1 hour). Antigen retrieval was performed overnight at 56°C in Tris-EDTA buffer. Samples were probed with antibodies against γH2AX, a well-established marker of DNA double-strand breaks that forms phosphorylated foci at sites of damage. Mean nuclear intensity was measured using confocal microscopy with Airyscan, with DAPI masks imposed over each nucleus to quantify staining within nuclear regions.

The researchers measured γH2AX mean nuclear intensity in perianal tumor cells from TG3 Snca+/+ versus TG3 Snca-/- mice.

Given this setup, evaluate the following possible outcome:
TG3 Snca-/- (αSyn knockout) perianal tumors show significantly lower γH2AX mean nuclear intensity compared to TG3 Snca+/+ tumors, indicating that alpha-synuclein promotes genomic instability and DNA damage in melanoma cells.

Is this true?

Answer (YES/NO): NO